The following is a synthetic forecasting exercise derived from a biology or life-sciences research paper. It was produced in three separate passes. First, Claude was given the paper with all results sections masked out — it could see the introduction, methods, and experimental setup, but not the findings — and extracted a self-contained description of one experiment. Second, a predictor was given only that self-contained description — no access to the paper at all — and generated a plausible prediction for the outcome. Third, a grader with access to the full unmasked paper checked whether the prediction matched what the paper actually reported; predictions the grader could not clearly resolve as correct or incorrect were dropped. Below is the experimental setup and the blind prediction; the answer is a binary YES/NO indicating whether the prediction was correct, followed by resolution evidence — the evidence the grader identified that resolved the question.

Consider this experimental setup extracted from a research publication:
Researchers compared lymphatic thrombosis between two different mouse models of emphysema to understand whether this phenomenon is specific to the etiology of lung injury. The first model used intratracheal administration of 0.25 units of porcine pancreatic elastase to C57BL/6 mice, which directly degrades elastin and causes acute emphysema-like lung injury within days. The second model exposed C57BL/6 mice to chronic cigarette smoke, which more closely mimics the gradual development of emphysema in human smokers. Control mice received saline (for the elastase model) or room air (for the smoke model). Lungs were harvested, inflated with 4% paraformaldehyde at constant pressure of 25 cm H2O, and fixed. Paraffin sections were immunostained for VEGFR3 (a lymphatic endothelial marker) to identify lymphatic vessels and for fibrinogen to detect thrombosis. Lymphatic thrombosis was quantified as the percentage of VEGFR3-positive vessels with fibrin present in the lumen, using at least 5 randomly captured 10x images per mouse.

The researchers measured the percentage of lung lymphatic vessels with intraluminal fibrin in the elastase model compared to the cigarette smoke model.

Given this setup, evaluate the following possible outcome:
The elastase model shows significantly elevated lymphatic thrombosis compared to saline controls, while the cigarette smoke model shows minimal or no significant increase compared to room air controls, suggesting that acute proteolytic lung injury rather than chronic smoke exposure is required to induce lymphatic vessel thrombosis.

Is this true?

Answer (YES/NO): NO